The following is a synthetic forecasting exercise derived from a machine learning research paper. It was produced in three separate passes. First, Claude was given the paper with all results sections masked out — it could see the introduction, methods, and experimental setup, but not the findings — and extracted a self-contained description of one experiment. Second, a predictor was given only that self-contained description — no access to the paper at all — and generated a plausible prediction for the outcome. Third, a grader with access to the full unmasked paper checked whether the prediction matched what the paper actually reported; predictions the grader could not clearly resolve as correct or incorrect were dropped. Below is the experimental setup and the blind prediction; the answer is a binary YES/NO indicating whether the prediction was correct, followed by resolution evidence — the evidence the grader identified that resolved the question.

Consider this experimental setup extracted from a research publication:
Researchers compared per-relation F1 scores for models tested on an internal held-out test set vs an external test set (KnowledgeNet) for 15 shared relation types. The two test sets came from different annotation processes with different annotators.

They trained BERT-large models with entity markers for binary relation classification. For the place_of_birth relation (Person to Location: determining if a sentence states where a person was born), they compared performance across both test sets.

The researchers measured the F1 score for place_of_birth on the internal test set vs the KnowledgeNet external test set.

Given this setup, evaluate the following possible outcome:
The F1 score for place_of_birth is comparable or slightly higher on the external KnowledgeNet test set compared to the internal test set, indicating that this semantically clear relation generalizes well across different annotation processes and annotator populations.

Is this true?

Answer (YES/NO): NO